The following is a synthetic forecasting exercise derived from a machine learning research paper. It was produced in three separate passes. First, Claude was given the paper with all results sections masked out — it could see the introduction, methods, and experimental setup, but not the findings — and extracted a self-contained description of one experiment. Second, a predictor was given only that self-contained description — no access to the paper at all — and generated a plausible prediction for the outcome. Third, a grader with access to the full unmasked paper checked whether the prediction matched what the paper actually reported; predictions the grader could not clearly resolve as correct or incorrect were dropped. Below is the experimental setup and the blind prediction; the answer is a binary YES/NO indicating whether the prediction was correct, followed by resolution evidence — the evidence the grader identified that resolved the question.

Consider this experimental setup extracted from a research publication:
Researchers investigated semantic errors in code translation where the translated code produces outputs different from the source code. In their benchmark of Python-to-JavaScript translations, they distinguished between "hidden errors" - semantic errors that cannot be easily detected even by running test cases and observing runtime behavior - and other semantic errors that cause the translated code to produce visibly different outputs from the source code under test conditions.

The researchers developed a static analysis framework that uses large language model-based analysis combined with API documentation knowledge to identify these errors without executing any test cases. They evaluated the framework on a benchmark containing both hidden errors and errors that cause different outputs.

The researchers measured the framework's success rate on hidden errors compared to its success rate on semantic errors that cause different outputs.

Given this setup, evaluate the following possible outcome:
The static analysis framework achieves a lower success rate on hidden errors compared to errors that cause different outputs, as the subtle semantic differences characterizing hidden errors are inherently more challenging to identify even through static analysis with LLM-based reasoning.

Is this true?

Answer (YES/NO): NO